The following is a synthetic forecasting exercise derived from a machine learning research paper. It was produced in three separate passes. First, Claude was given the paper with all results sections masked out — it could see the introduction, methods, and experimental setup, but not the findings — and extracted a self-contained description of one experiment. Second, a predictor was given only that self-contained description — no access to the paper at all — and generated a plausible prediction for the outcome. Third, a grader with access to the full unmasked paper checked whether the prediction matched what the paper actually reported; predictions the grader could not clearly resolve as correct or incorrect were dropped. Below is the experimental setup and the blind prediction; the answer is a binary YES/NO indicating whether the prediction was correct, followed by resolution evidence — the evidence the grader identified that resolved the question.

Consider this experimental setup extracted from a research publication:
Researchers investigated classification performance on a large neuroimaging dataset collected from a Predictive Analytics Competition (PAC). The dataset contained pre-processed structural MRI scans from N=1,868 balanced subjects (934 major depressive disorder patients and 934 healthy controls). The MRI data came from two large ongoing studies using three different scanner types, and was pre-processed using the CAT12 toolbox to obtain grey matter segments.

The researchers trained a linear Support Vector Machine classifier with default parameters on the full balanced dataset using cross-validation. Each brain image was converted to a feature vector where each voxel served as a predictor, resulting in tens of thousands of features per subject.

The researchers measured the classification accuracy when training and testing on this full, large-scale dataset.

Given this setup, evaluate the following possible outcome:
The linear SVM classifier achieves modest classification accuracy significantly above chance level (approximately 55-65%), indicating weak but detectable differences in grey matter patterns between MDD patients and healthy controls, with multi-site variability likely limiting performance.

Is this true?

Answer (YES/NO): NO